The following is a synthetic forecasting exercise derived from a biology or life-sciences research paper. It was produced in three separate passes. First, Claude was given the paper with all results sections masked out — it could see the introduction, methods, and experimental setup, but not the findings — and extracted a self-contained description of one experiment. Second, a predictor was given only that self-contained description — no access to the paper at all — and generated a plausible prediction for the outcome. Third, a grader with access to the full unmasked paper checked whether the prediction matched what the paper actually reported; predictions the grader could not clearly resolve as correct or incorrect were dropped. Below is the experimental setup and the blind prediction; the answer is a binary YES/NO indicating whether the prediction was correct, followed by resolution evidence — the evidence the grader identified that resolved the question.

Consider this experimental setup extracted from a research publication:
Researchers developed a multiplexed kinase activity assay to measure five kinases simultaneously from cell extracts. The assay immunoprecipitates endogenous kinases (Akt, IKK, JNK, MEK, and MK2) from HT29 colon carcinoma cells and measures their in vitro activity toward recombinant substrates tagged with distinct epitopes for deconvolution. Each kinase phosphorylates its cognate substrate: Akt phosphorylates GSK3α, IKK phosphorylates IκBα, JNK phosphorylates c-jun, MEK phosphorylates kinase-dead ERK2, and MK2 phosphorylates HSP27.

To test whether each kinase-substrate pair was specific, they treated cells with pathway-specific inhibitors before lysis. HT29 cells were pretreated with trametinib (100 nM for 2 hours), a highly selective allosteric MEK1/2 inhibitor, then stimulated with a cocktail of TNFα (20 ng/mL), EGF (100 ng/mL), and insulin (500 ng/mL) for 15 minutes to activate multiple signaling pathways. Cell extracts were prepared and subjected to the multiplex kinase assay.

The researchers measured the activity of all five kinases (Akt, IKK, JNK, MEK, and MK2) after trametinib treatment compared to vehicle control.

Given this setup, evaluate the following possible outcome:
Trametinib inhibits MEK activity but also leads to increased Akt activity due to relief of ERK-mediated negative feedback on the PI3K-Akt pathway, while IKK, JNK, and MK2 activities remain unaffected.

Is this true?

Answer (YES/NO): NO